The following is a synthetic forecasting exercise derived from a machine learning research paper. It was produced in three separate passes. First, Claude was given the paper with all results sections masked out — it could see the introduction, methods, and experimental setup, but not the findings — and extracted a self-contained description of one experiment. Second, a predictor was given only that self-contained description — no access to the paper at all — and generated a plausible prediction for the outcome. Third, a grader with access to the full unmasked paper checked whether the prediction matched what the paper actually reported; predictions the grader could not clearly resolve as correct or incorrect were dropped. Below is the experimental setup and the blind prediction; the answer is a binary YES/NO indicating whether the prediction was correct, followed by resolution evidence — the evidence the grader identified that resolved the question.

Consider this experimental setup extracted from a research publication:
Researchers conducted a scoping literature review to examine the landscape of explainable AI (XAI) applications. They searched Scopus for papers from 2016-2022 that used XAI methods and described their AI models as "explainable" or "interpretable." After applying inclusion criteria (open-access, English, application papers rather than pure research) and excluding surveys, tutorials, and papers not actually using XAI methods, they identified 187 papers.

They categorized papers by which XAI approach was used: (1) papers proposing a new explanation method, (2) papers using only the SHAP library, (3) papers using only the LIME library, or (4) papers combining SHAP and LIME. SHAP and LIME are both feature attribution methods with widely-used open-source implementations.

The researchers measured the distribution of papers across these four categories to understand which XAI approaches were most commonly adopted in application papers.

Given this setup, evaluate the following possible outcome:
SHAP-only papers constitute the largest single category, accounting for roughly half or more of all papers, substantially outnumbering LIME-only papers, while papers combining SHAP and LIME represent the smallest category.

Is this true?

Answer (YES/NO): NO